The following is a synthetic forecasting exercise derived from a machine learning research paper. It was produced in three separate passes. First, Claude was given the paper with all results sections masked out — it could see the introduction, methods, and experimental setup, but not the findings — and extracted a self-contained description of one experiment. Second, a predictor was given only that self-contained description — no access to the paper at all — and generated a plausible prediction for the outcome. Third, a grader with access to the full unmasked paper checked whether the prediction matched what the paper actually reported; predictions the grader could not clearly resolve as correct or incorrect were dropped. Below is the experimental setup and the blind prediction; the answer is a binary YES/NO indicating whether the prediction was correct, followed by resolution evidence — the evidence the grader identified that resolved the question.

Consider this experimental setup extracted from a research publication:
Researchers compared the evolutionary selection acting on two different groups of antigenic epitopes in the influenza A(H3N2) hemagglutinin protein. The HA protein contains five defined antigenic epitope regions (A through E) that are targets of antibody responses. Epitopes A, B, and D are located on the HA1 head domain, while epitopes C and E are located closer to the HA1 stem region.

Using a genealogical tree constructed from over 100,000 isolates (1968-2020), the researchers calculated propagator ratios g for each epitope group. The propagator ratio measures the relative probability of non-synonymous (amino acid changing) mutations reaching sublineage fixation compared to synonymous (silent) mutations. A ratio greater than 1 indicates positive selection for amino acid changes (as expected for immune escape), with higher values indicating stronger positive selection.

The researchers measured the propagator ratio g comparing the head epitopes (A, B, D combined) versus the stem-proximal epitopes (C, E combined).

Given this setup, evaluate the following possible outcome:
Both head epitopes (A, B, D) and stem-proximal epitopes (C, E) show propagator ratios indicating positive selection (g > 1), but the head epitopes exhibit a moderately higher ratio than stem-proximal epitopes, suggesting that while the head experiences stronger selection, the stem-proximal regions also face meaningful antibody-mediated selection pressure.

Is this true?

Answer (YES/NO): YES